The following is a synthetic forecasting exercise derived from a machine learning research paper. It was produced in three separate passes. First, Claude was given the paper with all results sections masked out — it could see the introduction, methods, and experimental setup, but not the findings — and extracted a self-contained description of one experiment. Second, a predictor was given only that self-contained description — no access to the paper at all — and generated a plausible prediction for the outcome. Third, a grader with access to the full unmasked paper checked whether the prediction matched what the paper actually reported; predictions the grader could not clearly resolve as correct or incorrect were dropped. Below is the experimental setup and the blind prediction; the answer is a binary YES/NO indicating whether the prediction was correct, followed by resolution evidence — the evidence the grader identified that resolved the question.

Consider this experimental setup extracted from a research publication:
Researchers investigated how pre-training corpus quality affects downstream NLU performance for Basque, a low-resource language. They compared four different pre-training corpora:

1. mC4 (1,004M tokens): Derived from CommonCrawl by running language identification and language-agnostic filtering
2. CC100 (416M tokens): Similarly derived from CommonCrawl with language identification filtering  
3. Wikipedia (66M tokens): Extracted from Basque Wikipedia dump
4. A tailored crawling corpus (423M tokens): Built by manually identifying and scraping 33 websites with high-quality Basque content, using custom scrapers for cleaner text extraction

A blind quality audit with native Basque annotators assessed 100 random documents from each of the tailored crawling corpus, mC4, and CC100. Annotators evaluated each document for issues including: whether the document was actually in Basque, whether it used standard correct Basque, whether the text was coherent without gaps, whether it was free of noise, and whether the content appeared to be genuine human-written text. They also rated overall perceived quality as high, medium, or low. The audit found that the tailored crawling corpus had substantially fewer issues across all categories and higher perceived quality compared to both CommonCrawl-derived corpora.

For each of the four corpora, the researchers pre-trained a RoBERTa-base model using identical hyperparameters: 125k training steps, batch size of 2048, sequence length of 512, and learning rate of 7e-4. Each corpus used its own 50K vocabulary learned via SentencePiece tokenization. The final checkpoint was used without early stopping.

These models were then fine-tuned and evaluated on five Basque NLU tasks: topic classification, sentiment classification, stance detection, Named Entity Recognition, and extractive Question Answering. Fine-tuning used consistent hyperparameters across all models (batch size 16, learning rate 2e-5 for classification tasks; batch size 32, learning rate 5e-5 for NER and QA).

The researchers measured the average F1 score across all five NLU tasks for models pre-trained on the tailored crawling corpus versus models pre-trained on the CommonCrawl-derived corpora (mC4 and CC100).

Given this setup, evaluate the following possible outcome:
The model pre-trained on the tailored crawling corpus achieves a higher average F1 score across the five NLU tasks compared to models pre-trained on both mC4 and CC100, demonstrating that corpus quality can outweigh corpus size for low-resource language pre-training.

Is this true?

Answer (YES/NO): NO